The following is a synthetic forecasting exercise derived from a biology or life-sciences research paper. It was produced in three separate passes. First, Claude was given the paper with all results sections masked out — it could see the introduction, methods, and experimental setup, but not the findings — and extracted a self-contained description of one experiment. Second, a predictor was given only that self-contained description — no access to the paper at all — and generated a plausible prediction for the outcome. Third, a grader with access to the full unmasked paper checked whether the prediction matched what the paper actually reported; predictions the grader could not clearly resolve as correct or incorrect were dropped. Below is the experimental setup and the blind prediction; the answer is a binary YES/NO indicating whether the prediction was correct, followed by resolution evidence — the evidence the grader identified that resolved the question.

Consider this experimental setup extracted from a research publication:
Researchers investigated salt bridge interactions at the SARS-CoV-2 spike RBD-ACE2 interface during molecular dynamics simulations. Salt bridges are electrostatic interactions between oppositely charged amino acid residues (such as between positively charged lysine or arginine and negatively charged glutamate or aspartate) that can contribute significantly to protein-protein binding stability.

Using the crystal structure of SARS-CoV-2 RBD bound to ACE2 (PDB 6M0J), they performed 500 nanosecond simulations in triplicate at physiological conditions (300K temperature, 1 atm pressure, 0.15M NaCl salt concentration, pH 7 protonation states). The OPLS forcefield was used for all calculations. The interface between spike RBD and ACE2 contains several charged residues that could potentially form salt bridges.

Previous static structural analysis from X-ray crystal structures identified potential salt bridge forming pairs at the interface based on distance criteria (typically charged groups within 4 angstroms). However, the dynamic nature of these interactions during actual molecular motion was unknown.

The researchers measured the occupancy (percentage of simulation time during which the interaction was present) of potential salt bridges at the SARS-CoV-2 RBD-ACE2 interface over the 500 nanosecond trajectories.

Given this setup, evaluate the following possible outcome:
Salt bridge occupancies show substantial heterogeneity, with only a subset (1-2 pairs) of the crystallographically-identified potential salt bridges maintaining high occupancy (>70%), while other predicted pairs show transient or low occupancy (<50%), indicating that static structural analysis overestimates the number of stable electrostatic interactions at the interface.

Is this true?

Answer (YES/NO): YES